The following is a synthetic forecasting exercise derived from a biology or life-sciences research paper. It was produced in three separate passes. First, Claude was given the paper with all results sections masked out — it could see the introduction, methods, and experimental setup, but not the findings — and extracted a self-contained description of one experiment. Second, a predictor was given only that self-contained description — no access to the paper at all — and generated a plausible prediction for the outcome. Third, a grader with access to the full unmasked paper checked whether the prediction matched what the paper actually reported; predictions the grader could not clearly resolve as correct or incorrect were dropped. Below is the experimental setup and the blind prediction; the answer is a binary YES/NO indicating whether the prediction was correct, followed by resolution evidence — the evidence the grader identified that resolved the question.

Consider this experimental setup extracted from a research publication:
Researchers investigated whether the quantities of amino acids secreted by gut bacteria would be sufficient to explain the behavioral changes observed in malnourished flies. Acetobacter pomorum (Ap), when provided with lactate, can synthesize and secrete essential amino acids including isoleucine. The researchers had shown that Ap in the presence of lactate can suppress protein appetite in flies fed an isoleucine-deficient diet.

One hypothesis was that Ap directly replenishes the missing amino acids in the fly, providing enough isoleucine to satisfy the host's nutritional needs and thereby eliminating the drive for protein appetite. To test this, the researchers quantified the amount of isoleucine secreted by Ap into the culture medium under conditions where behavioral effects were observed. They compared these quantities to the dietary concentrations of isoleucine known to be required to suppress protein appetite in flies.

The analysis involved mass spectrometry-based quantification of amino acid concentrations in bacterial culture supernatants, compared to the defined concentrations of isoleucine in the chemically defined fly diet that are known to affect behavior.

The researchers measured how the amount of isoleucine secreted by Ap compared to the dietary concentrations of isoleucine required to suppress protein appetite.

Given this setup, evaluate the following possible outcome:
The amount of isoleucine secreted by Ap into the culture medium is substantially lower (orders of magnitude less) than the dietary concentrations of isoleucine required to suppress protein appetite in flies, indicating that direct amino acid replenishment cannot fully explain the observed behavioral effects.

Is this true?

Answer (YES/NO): YES